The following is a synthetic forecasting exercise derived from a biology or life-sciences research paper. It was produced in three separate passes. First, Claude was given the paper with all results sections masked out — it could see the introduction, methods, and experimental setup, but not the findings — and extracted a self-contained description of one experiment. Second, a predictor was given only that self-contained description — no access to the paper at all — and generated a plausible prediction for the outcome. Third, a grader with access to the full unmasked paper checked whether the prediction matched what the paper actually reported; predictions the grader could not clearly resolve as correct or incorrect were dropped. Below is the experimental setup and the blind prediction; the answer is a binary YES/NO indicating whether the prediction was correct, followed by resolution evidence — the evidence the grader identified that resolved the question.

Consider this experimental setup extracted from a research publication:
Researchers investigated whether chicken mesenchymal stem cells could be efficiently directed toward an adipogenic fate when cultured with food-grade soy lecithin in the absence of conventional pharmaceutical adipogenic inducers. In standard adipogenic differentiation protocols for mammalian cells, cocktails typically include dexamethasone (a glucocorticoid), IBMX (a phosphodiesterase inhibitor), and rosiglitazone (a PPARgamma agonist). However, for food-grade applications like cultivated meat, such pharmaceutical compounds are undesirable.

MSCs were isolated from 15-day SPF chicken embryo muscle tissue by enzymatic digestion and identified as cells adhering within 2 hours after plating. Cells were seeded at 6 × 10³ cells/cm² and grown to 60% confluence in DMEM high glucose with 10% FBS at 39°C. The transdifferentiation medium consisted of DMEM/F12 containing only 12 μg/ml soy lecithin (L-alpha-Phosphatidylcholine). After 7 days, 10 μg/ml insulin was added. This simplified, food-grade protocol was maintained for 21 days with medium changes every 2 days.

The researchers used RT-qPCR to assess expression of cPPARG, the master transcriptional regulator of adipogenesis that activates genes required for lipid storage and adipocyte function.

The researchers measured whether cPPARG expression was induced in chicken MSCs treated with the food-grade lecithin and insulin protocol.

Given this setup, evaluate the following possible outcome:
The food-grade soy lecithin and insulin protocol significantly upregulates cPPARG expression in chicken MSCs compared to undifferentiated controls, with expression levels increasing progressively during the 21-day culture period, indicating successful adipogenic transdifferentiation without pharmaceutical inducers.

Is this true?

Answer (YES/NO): NO